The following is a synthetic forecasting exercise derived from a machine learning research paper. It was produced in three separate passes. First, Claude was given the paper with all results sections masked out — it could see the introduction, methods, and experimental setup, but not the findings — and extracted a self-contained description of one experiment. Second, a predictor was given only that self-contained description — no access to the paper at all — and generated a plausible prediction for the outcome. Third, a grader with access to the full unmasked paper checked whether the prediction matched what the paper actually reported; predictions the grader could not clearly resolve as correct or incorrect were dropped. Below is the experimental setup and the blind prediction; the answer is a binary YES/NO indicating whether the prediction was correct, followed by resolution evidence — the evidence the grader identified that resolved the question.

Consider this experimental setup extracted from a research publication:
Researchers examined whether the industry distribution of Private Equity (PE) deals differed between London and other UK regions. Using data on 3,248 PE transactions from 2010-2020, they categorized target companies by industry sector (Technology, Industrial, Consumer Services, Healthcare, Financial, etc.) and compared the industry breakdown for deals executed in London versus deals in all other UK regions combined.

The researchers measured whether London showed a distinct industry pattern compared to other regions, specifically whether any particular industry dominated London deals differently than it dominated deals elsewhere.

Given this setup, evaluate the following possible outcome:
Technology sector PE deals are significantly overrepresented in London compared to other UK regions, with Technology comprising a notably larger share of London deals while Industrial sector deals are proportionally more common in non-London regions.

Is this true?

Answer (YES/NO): YES